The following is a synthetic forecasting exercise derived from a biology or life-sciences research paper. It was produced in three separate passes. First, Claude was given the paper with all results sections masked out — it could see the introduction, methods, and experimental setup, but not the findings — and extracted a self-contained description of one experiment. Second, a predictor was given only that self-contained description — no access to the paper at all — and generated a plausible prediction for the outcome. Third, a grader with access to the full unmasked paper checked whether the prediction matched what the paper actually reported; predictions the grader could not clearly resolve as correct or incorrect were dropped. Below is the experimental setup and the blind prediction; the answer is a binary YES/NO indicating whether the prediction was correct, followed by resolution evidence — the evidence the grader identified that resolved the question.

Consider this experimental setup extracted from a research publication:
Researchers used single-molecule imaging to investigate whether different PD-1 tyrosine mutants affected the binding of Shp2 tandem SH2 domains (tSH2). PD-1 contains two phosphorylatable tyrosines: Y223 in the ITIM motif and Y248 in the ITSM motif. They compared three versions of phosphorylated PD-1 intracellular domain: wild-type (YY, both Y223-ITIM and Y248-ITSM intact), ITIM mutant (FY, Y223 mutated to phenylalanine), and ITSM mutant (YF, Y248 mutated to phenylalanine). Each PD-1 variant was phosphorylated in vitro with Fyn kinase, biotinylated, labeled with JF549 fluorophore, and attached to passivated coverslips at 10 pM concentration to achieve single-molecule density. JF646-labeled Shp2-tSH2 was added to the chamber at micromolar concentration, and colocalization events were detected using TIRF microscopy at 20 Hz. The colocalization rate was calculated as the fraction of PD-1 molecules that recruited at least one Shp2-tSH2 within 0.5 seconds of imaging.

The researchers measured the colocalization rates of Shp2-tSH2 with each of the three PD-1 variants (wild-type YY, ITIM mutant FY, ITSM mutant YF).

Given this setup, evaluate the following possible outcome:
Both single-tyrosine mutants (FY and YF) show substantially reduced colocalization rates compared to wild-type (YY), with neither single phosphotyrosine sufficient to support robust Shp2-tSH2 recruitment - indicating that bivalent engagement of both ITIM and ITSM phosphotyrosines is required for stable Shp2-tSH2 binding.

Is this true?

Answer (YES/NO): YES